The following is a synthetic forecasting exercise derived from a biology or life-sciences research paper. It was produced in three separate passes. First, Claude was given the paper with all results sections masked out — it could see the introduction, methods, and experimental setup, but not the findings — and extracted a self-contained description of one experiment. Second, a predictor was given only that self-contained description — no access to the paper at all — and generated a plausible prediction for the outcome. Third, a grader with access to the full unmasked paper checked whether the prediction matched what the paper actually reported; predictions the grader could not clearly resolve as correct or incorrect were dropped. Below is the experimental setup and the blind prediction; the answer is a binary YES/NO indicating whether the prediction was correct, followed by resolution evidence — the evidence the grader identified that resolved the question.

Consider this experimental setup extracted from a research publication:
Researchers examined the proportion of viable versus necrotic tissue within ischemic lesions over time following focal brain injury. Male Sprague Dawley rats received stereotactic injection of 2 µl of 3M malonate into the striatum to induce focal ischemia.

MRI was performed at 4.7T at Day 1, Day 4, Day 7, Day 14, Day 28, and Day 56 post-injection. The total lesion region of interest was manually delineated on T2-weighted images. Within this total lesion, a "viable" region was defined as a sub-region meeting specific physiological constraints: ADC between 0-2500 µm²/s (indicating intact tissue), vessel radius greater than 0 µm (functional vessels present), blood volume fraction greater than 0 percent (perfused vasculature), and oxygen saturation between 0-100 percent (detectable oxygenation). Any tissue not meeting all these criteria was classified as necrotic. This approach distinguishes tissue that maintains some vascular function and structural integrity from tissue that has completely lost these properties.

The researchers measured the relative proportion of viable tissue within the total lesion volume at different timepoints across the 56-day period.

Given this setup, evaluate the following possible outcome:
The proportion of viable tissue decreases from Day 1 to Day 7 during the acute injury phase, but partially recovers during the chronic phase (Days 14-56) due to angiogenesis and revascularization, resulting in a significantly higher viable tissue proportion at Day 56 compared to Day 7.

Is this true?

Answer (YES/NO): NO